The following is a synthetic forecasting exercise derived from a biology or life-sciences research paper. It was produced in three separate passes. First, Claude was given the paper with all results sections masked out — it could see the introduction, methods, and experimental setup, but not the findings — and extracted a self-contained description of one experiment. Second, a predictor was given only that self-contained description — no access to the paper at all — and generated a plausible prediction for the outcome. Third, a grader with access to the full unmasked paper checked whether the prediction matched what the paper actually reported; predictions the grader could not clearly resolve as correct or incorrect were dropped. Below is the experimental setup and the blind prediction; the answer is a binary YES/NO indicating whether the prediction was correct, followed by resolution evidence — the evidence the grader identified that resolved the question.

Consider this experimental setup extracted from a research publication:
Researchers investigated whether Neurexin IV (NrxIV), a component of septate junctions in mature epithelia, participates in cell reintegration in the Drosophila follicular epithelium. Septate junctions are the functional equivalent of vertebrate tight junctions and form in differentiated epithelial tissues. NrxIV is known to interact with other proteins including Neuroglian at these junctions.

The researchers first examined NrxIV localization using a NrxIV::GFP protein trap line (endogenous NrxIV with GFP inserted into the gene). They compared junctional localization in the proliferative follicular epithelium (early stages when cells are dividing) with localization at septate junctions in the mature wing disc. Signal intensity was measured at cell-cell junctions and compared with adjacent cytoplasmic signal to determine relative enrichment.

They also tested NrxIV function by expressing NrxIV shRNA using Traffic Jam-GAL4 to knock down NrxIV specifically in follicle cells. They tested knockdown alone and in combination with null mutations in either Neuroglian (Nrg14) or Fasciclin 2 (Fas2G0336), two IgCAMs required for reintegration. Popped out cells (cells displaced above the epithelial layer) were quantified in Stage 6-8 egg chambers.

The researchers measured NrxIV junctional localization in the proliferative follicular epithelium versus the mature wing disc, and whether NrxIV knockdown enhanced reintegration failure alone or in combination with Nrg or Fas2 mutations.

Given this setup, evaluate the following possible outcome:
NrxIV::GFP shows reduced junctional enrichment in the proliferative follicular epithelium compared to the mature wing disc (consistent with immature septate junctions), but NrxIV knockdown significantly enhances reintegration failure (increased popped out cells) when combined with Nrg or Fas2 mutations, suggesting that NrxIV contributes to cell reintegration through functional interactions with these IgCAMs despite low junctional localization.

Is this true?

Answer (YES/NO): NO